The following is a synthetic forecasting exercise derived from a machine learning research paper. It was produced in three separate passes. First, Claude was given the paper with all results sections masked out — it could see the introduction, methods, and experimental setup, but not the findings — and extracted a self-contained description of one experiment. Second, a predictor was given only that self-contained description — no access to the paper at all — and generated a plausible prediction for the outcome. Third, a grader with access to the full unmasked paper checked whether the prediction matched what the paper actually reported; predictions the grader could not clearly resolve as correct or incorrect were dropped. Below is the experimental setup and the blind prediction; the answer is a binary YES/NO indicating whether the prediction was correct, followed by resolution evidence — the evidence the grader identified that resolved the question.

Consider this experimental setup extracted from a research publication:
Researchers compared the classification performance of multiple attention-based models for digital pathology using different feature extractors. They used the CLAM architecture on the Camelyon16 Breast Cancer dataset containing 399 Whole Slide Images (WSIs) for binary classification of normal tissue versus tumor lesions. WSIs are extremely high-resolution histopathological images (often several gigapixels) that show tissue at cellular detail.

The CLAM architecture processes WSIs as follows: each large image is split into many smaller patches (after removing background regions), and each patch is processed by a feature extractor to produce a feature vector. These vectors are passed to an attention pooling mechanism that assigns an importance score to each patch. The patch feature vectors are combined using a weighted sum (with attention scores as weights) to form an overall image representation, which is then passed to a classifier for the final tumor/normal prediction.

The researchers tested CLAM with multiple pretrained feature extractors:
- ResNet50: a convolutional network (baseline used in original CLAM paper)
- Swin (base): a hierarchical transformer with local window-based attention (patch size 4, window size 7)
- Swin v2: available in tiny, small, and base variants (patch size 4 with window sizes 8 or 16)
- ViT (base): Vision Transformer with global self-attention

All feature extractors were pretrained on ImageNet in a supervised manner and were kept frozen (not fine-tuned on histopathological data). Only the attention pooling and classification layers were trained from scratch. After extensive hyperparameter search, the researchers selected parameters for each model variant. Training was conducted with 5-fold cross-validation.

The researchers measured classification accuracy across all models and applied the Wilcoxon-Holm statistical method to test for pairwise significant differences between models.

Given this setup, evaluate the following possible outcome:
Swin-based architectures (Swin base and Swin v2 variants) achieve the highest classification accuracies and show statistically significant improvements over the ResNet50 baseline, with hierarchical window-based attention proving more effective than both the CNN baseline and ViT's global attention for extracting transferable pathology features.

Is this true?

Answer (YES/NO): NO